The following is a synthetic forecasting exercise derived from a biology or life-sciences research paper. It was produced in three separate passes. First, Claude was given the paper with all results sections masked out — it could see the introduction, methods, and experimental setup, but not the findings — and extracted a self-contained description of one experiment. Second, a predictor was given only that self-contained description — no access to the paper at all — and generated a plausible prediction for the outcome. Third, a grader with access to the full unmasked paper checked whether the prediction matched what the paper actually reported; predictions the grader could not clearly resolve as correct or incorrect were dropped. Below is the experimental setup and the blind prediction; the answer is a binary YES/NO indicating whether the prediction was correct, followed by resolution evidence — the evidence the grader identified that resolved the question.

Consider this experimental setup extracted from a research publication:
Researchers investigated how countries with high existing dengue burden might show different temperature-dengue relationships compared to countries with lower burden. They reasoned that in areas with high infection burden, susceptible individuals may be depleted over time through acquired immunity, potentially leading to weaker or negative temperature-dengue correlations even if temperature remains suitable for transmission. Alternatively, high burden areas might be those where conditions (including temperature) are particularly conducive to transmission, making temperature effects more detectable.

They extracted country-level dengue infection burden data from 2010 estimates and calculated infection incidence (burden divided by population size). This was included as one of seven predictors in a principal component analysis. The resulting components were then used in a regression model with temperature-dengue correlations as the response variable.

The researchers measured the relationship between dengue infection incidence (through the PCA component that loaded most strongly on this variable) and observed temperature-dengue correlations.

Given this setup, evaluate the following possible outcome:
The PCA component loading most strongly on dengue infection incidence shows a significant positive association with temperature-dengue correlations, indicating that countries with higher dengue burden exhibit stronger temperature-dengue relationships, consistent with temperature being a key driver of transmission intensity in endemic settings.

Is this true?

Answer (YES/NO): NO